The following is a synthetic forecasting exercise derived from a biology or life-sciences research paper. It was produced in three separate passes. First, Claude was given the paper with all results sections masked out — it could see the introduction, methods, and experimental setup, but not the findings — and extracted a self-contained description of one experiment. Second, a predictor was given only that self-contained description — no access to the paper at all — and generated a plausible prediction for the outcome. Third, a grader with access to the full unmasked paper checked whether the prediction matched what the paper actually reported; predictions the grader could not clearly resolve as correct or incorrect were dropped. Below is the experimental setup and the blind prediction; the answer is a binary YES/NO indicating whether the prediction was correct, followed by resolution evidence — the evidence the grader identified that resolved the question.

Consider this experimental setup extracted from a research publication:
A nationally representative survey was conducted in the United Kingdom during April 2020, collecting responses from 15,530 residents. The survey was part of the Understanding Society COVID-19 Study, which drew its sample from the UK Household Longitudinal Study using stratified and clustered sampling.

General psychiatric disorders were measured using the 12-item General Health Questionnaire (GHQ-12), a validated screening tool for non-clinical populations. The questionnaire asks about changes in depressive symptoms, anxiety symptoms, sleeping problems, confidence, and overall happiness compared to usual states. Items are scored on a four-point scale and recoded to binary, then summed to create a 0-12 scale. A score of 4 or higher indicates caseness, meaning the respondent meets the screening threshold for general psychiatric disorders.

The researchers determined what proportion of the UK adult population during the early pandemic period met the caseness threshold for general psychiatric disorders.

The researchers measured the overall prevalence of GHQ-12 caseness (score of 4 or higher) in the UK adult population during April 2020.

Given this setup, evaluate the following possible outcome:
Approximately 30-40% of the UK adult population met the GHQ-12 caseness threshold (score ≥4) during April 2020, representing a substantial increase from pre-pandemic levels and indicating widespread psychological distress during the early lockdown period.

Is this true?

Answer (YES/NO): NO